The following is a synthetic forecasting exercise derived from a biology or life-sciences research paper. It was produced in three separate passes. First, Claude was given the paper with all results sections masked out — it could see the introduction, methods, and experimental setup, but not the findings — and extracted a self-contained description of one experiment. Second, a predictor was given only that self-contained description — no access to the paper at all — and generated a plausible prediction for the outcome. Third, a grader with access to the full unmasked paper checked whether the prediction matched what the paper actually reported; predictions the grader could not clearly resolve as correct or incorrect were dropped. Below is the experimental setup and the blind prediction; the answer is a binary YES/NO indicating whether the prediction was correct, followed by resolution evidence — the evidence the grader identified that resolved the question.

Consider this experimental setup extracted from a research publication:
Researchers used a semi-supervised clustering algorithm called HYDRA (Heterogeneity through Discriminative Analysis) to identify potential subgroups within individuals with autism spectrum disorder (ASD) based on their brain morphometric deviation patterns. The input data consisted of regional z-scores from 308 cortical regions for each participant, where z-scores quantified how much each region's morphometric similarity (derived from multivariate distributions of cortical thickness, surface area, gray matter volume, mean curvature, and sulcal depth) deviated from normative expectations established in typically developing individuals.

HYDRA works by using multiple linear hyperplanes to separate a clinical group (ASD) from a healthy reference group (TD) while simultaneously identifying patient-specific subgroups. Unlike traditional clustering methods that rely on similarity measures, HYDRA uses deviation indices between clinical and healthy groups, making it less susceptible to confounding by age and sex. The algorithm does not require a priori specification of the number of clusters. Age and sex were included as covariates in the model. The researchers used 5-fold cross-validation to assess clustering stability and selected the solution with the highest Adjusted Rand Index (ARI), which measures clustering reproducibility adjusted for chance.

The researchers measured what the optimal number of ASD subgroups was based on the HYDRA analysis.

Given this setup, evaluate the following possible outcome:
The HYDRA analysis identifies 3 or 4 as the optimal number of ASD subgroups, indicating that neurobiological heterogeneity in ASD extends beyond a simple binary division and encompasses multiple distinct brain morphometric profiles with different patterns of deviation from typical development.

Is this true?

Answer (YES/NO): NO